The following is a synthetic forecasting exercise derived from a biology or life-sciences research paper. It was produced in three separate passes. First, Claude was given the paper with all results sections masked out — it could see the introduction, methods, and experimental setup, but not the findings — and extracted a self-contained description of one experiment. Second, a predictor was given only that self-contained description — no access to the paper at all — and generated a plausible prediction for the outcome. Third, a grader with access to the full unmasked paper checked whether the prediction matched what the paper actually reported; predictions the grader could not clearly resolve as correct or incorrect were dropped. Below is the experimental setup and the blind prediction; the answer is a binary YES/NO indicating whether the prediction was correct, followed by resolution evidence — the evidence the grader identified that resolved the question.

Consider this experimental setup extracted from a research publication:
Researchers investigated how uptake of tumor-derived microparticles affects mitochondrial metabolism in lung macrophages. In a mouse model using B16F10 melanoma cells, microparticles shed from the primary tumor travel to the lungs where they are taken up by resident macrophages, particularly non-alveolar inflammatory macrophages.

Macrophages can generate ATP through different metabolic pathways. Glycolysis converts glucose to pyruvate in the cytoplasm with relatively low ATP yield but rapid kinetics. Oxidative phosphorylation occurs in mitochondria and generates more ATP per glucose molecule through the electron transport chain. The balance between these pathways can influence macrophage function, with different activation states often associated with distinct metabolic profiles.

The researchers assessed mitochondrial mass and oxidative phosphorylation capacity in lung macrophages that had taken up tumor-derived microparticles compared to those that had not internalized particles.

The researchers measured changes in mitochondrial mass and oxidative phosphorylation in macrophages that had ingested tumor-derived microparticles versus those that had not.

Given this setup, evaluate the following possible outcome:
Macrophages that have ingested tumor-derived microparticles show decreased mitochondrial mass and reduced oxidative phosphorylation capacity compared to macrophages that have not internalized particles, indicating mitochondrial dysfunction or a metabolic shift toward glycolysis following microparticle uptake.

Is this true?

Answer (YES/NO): NO